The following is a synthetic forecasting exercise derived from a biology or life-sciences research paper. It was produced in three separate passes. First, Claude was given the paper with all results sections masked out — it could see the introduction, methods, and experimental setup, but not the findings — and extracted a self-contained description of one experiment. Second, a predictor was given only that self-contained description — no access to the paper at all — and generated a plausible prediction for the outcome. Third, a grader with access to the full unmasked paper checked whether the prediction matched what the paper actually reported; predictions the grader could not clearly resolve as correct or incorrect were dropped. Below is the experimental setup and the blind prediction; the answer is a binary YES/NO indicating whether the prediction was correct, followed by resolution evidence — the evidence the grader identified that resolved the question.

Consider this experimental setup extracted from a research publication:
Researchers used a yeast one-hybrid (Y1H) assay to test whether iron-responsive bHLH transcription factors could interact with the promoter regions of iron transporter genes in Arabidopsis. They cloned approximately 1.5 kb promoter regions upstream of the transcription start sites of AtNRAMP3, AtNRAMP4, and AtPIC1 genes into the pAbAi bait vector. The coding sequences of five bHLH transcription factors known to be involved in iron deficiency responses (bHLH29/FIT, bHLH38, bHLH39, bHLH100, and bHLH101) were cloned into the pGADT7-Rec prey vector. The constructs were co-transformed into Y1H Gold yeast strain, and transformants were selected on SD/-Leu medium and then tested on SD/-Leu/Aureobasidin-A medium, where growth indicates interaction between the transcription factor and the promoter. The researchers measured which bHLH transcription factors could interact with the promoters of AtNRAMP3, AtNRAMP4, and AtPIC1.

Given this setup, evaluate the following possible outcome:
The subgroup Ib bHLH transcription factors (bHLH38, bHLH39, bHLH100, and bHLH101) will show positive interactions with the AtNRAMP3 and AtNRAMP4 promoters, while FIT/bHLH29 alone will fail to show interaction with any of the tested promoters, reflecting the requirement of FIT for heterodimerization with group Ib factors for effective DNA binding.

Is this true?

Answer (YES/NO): NO